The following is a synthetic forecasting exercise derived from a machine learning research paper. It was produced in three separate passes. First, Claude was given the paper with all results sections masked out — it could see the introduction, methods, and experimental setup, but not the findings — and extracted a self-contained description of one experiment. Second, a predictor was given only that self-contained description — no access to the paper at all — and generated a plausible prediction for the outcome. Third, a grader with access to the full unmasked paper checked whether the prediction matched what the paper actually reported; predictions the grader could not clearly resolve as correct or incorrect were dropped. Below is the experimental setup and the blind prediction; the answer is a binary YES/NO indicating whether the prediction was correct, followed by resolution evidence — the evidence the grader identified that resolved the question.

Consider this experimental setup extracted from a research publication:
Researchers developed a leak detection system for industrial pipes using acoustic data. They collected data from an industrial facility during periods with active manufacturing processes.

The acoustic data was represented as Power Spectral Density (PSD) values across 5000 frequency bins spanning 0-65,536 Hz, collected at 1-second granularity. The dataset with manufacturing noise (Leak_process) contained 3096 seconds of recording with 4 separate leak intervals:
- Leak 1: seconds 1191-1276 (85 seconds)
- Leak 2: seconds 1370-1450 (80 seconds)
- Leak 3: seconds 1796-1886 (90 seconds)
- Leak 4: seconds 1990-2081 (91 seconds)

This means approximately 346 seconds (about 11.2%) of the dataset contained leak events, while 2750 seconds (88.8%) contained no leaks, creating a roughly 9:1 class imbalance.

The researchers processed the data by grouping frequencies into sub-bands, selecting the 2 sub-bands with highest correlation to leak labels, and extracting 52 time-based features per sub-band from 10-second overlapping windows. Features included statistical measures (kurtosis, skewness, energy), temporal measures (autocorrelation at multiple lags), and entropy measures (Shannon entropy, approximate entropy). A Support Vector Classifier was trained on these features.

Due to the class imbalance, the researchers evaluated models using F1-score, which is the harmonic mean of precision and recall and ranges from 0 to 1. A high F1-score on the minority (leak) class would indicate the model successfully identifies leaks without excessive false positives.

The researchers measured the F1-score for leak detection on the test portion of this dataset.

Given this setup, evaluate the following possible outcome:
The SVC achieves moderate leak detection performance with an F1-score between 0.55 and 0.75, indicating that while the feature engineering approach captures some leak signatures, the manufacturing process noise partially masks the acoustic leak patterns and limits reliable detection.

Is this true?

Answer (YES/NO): NO